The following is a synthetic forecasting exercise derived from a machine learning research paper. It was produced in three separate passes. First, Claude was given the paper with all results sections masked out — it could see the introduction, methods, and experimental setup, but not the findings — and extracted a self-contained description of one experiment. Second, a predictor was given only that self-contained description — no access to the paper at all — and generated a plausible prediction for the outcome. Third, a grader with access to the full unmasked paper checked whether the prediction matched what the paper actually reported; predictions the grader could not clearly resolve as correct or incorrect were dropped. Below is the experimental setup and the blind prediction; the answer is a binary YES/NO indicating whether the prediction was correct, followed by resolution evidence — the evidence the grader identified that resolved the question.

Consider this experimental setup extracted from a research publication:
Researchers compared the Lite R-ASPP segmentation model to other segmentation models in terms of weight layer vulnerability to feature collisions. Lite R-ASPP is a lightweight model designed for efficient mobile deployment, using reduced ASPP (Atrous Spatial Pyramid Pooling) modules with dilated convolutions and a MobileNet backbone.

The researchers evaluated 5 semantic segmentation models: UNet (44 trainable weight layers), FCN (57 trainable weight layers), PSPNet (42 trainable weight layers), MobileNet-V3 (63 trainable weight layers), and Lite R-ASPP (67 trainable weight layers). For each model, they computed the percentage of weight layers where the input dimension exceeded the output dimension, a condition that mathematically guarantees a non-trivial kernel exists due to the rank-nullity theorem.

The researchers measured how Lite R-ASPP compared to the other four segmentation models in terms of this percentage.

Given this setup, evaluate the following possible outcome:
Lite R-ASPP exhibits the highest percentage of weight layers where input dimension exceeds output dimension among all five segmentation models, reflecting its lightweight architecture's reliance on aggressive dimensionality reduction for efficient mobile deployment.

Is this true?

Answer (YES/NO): NO